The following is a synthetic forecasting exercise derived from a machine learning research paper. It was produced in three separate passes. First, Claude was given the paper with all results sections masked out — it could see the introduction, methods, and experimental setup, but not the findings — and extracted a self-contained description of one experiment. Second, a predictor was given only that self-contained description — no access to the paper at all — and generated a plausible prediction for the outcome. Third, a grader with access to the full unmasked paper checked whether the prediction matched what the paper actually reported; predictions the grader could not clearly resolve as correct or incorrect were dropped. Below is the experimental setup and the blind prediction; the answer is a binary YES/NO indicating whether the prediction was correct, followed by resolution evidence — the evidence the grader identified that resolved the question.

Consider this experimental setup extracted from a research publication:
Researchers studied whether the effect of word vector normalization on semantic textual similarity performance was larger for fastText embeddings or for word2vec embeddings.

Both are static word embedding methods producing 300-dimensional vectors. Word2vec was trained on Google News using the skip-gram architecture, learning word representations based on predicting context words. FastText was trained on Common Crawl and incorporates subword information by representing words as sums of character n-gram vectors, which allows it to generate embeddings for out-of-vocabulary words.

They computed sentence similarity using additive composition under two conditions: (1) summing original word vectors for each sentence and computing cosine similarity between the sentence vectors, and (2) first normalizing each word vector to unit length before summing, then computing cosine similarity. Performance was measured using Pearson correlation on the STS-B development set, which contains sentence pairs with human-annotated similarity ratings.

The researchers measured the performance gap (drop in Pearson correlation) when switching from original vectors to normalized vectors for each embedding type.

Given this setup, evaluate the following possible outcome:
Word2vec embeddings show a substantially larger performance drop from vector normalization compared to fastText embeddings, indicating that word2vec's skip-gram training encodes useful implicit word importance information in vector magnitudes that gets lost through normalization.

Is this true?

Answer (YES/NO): NO